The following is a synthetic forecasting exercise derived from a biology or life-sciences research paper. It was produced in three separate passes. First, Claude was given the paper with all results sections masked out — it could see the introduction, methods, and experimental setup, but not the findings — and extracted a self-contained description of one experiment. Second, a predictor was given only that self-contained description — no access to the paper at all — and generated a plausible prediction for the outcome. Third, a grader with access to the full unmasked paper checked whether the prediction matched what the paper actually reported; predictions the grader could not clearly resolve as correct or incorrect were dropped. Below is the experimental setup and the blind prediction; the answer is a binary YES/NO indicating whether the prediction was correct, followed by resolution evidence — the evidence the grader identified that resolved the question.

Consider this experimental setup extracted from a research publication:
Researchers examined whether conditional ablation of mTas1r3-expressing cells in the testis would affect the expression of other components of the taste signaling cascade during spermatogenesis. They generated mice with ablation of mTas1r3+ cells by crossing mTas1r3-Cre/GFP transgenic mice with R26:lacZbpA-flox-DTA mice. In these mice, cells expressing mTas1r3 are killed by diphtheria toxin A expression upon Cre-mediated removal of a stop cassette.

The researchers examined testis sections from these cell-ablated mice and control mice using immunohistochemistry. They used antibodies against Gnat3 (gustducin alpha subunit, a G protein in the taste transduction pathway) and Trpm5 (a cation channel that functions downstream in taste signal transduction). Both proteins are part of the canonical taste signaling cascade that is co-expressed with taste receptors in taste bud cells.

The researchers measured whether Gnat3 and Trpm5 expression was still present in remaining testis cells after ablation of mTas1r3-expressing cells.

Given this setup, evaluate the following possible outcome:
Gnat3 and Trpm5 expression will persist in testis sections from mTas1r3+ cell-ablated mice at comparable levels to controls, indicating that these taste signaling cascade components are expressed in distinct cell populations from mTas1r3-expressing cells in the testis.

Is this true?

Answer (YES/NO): YES